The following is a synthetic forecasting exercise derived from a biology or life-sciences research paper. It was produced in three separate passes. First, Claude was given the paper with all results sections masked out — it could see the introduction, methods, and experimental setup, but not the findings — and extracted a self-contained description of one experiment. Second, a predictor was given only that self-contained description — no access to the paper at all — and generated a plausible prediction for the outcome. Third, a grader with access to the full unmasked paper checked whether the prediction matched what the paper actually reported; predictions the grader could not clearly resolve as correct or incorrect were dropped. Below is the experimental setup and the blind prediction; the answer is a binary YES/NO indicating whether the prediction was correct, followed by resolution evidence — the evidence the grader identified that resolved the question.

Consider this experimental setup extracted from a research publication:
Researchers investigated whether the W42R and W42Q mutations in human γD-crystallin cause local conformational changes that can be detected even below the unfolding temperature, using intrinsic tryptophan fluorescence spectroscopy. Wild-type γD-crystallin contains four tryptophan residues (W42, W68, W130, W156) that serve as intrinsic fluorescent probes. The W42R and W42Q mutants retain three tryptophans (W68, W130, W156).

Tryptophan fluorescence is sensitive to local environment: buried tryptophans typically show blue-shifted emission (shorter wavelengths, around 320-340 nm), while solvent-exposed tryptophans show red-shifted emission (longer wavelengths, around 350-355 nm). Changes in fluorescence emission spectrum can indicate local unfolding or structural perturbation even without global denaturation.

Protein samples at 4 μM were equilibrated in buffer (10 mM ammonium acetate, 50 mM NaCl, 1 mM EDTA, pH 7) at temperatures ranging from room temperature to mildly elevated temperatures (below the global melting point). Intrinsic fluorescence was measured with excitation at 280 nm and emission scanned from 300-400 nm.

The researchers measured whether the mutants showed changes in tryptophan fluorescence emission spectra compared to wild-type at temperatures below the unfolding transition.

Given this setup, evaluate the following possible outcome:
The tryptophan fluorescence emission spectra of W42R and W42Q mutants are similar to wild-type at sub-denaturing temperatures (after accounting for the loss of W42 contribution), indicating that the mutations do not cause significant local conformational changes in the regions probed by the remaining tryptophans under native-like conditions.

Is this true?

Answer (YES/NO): YES